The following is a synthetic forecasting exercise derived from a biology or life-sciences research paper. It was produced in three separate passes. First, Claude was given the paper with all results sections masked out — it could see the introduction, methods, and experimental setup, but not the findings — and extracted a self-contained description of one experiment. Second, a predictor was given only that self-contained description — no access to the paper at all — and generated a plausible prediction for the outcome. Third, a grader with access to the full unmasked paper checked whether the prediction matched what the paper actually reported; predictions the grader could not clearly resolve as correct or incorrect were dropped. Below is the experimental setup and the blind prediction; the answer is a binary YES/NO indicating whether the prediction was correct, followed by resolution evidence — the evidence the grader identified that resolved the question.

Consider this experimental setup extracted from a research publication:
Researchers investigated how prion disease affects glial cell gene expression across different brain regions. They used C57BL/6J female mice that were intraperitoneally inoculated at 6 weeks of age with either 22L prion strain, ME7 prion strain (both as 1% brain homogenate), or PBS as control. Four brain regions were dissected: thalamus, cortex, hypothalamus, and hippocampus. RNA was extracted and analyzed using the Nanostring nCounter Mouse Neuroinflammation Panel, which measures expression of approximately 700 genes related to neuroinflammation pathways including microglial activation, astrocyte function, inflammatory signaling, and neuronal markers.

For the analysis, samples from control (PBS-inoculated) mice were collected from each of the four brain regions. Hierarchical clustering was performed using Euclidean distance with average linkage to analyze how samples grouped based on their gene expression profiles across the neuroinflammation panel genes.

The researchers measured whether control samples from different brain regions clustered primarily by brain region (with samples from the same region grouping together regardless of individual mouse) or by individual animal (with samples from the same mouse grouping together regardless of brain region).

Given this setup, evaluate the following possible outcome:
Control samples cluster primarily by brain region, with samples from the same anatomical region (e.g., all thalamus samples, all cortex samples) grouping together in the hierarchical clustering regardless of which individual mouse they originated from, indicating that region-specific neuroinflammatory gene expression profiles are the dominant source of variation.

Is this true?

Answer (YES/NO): YES